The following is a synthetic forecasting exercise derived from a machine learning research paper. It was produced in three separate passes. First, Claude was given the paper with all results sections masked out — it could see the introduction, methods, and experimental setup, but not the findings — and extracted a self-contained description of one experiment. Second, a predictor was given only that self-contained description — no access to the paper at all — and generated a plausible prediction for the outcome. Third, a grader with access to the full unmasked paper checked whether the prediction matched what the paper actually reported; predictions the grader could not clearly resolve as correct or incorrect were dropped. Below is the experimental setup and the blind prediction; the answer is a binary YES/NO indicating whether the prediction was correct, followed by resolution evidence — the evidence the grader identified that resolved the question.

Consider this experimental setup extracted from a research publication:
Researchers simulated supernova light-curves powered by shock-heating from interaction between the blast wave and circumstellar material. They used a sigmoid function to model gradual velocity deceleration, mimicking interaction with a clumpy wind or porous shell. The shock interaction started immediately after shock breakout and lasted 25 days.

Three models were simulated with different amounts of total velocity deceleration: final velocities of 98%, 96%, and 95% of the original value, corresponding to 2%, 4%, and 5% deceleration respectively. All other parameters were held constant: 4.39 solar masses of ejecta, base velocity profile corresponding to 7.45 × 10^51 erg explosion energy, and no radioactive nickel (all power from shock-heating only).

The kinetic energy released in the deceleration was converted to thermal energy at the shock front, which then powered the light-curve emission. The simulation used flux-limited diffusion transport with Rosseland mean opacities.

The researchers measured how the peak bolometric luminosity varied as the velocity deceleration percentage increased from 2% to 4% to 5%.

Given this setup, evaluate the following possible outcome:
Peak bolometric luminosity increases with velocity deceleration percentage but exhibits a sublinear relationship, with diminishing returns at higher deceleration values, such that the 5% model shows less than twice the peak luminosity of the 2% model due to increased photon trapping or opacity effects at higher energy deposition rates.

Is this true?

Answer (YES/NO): NO